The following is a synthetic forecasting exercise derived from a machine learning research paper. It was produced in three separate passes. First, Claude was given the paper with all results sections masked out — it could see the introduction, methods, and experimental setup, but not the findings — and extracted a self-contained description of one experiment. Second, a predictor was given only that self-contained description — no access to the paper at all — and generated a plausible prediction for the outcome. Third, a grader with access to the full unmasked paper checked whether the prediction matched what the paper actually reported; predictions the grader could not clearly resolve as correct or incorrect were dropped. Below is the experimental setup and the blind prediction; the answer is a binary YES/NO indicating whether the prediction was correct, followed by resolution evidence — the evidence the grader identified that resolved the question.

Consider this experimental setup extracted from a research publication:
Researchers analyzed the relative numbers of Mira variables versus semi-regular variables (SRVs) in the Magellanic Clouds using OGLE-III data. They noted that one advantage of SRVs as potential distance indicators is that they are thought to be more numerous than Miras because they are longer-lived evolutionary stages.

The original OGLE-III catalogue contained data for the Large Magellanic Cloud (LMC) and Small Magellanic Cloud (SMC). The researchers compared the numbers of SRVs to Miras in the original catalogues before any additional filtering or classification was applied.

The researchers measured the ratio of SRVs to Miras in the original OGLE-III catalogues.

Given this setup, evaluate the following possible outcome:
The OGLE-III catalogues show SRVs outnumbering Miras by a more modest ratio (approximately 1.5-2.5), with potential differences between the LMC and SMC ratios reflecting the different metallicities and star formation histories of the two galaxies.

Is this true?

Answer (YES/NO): NO